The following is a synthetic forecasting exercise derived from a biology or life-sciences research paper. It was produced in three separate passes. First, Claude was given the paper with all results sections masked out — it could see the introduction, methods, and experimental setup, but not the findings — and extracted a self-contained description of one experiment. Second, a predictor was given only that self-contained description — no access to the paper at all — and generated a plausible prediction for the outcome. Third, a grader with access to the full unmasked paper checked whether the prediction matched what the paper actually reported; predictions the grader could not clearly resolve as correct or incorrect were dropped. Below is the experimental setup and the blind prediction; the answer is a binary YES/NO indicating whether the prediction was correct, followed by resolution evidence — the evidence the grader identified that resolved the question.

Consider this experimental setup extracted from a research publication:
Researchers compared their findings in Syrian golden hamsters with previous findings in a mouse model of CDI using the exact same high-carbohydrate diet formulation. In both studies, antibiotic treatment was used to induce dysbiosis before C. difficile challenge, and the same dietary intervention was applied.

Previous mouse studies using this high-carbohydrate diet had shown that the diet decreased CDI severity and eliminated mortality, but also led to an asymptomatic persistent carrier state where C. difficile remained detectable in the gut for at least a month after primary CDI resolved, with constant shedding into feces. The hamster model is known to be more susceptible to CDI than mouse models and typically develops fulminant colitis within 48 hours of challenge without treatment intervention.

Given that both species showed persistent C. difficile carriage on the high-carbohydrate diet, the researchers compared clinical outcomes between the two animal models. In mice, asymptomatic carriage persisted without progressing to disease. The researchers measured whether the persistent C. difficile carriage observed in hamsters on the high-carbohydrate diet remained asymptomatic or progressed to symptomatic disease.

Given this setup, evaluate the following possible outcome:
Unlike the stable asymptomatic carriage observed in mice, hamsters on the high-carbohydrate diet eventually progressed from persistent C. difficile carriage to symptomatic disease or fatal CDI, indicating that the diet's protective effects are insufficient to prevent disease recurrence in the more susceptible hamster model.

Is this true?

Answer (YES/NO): YES